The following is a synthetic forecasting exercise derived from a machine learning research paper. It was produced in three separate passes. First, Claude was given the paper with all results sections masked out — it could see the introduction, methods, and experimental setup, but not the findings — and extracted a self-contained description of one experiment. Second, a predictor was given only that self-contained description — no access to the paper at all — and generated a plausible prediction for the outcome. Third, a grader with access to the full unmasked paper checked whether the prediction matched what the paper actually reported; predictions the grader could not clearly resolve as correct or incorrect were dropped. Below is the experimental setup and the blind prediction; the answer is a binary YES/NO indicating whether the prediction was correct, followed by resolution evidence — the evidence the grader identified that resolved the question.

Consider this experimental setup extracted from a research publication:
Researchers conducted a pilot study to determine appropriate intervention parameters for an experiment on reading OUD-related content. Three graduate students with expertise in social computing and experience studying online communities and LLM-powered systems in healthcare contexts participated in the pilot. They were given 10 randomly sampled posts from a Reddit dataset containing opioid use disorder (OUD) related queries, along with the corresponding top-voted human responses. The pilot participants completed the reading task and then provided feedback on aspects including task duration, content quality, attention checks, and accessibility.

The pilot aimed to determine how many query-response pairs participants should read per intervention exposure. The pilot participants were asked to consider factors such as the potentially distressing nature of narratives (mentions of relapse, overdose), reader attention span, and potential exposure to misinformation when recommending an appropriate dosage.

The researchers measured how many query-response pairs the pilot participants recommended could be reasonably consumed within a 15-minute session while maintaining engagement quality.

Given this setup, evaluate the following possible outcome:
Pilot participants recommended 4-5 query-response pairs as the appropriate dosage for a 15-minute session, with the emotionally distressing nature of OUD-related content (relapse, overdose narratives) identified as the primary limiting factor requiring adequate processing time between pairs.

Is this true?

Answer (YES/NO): NO